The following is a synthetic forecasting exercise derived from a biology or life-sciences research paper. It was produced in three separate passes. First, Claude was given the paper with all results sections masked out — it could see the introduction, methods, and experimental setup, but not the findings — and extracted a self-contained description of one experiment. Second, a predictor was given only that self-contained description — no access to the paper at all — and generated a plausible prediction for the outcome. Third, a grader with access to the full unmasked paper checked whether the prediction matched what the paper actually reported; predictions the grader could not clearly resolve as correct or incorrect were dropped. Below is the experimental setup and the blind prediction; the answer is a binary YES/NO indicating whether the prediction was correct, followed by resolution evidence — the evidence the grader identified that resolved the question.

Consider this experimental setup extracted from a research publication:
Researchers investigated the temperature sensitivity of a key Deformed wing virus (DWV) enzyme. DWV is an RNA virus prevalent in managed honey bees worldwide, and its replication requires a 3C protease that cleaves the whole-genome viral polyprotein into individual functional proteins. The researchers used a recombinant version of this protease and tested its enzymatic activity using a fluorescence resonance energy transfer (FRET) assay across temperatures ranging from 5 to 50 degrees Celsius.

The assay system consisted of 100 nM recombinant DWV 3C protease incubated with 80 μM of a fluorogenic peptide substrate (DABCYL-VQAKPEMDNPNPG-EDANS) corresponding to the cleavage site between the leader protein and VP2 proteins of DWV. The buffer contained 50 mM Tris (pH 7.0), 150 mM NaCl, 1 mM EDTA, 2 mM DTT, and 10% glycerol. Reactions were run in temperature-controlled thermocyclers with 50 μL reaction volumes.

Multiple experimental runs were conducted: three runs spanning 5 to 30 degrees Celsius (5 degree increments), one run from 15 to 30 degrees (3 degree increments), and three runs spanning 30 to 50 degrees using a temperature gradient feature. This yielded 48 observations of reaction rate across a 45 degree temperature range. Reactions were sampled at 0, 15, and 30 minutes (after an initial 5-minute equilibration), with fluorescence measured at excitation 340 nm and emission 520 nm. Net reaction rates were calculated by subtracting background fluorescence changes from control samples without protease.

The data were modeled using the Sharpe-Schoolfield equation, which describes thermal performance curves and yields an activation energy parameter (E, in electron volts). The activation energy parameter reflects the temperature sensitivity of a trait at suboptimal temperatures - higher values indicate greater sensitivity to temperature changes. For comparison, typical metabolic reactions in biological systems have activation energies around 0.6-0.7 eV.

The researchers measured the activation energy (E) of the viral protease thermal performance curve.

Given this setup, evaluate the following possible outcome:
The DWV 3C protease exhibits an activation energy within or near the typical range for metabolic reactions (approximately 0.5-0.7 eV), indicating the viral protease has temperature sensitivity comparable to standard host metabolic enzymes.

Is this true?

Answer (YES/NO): NO